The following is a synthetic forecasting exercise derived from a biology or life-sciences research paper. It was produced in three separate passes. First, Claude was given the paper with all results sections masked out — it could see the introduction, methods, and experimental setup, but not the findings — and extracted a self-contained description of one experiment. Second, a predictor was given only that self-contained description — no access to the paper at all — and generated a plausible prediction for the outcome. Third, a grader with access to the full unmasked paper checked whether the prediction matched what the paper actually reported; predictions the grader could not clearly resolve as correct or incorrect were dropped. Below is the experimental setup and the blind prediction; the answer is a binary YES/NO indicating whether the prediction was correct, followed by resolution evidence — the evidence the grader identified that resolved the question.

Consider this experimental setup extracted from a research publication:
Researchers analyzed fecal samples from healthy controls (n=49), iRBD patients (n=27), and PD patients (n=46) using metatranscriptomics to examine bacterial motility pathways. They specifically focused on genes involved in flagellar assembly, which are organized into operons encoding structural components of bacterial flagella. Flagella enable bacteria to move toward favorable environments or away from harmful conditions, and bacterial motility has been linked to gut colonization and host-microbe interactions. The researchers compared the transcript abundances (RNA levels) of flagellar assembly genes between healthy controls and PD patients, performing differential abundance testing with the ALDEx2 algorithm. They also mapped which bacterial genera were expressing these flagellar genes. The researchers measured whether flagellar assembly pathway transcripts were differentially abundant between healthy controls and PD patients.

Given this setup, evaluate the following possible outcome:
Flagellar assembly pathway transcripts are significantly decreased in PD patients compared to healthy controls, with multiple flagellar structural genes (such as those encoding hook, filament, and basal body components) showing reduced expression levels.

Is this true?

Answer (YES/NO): YES